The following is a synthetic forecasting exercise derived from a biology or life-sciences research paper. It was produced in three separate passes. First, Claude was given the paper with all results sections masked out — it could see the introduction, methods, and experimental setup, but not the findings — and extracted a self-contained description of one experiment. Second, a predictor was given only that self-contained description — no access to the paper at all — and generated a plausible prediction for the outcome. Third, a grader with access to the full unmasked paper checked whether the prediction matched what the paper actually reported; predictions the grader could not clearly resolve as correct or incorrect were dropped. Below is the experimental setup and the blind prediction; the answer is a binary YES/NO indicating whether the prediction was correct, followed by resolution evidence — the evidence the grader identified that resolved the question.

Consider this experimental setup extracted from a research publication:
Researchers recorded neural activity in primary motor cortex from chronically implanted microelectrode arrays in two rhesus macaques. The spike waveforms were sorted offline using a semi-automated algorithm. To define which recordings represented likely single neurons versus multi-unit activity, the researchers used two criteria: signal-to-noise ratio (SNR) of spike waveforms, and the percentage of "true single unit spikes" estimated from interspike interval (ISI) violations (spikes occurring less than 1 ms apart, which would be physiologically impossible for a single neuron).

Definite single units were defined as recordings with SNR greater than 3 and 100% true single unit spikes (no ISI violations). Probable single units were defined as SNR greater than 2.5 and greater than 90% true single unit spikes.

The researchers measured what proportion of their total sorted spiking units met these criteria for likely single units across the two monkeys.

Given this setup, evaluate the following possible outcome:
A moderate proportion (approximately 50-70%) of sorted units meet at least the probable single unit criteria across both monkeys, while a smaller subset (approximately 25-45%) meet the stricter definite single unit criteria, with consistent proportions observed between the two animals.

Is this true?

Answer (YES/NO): NO